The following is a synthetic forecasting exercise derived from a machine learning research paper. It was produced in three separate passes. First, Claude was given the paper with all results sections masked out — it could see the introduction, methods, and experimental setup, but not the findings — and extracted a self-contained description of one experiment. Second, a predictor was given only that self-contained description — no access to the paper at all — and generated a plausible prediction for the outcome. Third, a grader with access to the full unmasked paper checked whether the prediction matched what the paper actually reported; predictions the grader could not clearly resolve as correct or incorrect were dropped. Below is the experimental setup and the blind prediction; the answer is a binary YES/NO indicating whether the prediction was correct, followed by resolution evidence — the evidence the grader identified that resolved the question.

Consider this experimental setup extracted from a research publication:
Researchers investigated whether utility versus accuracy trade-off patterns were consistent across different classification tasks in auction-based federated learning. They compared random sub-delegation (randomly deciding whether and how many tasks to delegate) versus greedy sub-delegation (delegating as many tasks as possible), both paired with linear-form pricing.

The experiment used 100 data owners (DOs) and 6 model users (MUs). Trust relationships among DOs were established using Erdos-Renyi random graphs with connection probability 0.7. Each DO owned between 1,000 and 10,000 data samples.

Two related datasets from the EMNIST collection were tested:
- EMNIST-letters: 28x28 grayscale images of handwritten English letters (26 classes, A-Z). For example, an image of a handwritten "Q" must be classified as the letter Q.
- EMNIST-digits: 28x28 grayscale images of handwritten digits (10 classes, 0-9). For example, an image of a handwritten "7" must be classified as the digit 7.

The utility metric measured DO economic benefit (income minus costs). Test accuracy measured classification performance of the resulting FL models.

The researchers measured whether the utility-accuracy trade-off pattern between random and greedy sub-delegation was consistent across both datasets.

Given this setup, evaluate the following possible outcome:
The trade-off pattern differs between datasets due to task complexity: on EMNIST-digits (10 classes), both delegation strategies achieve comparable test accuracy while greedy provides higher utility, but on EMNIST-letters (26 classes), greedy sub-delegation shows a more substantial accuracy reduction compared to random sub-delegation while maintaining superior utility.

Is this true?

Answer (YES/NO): NO